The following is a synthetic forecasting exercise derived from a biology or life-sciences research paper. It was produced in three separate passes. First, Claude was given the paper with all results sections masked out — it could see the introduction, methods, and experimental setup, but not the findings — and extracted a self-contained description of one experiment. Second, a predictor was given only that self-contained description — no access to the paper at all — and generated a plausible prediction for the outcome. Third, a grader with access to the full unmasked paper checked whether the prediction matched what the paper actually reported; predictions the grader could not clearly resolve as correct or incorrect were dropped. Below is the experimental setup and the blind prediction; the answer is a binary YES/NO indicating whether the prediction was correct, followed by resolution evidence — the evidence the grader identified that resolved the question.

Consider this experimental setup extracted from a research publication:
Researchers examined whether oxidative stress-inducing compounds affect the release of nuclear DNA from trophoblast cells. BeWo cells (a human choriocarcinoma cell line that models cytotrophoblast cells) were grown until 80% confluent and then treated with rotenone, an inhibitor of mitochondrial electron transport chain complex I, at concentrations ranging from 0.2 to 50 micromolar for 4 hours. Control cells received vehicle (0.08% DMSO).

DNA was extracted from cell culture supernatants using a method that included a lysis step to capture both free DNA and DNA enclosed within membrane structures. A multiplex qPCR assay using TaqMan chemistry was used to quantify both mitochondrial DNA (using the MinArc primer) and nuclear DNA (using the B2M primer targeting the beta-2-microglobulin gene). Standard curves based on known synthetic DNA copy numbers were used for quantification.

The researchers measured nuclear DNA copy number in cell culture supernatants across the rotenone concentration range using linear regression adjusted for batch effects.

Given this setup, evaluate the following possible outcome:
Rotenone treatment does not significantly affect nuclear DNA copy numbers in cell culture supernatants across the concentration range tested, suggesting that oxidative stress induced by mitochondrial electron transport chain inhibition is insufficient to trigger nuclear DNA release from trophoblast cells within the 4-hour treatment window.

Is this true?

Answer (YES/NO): NO